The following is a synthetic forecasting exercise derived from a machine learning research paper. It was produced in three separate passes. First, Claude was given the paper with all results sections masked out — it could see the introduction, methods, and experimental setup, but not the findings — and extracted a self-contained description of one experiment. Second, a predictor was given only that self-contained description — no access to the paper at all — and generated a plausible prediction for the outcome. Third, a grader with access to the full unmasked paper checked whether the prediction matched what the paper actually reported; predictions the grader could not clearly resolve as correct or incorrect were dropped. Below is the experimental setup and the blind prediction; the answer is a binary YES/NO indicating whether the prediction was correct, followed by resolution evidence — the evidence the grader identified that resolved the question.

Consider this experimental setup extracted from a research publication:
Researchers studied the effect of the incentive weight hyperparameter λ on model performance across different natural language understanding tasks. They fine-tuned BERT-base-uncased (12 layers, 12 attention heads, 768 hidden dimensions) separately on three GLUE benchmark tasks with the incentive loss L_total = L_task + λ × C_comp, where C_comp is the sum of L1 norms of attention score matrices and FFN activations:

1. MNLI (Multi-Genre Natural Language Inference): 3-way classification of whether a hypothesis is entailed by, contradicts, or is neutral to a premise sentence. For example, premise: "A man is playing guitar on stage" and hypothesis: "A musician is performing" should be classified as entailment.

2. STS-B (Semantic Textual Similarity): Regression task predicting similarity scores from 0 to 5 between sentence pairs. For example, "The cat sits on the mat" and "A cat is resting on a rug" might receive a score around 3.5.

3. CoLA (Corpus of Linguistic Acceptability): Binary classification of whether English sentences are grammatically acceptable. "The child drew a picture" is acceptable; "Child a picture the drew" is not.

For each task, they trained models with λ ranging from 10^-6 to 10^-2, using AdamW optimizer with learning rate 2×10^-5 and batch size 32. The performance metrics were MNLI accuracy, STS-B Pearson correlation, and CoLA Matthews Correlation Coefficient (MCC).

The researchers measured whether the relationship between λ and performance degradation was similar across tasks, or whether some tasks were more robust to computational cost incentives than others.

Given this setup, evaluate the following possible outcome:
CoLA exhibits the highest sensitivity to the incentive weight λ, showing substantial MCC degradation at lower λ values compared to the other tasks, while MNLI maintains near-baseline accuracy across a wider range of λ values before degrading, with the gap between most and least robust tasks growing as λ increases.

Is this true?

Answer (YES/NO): NO